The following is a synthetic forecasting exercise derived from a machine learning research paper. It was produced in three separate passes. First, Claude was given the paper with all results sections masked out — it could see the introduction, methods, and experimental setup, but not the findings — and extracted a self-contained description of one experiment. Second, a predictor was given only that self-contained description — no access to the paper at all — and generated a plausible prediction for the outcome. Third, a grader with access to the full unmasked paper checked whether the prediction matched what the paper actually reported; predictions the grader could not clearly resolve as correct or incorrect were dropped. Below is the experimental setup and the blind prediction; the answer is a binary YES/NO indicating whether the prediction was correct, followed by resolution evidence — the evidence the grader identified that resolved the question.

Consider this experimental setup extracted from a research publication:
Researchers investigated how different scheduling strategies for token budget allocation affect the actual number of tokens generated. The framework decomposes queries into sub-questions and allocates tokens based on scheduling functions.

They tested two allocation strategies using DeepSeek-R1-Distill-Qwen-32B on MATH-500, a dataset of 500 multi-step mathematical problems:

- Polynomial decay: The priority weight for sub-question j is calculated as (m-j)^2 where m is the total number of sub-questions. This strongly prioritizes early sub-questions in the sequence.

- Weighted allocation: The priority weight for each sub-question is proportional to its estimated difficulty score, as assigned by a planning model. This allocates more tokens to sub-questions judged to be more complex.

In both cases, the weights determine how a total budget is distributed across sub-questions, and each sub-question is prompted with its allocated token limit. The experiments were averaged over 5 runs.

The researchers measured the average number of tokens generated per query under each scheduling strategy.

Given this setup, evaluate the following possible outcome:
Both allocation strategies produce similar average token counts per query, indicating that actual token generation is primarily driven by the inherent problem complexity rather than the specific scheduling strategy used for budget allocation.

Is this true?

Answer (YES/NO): NO